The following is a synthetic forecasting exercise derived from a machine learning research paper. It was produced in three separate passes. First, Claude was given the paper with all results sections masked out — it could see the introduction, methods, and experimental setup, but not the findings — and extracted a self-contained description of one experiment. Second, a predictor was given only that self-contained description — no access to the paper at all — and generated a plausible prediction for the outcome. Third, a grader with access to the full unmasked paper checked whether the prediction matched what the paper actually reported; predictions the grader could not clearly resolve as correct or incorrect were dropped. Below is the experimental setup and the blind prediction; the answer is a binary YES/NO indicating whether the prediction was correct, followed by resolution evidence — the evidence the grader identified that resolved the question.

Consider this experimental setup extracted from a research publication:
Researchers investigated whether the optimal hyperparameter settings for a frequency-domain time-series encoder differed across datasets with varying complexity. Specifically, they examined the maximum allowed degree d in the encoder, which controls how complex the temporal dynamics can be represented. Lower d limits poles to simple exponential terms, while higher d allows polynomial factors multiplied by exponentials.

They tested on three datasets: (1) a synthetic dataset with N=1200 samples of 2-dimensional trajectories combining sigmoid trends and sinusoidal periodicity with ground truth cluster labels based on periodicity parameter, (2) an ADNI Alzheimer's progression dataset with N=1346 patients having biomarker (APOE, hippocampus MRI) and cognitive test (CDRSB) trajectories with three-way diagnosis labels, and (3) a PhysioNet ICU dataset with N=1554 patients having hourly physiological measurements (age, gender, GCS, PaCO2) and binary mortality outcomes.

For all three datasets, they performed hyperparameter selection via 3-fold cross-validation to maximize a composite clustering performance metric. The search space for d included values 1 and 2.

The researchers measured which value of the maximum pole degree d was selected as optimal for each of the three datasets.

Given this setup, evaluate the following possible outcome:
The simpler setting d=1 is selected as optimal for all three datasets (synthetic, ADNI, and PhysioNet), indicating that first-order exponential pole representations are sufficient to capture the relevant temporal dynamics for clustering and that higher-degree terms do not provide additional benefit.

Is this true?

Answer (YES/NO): NO